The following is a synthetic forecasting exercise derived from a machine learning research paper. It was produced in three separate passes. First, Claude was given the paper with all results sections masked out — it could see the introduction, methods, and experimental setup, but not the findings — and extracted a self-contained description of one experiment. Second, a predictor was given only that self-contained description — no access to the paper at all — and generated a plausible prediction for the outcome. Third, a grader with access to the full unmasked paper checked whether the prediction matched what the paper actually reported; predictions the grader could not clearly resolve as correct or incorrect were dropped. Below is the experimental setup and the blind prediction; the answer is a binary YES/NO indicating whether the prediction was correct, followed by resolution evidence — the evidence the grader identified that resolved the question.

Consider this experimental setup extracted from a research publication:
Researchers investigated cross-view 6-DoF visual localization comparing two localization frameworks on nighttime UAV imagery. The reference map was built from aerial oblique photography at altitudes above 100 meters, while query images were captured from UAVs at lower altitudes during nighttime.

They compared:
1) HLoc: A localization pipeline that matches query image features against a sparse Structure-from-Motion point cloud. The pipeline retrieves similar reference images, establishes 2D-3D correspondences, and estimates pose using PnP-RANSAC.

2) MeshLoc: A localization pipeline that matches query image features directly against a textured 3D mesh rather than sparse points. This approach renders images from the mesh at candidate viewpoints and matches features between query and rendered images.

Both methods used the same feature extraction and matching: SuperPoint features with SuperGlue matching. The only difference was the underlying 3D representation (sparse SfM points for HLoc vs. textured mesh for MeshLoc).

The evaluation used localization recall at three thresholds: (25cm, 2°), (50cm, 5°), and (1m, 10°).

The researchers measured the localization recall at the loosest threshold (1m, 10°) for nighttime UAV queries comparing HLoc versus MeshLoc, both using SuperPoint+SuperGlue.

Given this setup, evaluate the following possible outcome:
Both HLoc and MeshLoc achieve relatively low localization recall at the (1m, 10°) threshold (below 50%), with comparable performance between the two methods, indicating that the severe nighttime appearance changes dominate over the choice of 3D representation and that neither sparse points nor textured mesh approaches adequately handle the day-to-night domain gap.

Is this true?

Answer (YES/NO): NO